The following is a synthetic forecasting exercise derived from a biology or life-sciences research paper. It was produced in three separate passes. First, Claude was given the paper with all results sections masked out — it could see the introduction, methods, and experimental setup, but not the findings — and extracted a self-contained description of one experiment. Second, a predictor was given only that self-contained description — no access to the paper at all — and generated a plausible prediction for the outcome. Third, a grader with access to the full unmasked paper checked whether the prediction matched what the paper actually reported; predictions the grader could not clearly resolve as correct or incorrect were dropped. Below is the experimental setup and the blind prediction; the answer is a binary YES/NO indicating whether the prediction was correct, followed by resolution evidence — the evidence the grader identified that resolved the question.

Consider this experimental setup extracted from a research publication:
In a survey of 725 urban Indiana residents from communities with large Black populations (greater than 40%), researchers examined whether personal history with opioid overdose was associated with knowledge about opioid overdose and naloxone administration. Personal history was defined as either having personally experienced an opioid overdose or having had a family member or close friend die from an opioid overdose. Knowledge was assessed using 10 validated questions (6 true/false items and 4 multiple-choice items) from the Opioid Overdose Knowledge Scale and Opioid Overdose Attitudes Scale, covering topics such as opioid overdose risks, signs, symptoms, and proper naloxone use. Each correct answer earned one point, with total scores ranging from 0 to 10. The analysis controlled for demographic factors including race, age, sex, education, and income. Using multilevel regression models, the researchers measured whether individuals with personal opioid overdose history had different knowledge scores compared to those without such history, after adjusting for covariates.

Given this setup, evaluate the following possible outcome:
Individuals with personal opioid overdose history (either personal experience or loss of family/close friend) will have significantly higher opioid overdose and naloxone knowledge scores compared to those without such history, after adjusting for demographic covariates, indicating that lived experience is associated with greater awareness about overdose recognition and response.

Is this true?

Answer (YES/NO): YES